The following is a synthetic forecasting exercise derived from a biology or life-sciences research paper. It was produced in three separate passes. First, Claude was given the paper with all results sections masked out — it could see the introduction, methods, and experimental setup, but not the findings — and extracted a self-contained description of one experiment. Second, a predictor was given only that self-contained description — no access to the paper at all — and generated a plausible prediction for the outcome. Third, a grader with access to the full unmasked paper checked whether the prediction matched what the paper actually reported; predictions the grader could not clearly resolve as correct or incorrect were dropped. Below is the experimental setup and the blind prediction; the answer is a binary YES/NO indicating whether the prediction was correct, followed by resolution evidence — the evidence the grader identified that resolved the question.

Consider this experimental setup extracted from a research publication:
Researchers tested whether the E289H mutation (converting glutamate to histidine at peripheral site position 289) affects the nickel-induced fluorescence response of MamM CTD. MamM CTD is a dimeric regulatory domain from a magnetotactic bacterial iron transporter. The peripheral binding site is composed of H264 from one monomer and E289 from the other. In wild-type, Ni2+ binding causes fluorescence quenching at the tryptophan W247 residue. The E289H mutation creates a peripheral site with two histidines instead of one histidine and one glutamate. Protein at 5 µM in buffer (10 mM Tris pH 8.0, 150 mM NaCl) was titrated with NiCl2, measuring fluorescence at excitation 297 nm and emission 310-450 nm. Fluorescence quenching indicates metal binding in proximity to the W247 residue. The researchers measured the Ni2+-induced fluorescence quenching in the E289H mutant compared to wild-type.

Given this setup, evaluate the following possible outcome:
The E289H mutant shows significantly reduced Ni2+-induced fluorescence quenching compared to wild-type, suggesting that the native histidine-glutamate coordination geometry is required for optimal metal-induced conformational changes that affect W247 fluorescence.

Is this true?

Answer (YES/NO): YES